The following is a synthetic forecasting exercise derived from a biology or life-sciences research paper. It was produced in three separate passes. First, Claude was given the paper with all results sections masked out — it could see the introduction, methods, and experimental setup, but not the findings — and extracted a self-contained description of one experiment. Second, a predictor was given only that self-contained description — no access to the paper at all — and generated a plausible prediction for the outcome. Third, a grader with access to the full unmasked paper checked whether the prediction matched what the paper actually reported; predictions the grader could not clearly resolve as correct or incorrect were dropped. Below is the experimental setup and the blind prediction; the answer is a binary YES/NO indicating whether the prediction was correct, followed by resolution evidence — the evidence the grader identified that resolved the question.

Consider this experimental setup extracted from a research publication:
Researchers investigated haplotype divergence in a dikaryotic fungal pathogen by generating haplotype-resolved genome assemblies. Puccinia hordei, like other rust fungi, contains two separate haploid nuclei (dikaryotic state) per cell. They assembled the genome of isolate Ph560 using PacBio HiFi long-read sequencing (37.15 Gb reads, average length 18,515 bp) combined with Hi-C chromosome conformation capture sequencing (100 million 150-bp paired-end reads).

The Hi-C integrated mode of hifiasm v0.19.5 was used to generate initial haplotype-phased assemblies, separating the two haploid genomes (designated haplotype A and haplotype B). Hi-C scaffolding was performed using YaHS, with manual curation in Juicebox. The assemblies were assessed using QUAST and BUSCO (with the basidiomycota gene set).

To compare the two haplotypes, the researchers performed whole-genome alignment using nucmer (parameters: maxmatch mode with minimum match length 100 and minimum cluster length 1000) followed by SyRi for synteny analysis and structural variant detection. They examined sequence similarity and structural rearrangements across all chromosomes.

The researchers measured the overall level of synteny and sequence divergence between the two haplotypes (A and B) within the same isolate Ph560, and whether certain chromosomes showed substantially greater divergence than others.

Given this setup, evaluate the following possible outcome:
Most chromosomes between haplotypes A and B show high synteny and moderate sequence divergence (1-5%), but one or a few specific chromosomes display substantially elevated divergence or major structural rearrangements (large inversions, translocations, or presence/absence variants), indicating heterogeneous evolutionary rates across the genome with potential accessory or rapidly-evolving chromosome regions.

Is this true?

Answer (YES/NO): YES